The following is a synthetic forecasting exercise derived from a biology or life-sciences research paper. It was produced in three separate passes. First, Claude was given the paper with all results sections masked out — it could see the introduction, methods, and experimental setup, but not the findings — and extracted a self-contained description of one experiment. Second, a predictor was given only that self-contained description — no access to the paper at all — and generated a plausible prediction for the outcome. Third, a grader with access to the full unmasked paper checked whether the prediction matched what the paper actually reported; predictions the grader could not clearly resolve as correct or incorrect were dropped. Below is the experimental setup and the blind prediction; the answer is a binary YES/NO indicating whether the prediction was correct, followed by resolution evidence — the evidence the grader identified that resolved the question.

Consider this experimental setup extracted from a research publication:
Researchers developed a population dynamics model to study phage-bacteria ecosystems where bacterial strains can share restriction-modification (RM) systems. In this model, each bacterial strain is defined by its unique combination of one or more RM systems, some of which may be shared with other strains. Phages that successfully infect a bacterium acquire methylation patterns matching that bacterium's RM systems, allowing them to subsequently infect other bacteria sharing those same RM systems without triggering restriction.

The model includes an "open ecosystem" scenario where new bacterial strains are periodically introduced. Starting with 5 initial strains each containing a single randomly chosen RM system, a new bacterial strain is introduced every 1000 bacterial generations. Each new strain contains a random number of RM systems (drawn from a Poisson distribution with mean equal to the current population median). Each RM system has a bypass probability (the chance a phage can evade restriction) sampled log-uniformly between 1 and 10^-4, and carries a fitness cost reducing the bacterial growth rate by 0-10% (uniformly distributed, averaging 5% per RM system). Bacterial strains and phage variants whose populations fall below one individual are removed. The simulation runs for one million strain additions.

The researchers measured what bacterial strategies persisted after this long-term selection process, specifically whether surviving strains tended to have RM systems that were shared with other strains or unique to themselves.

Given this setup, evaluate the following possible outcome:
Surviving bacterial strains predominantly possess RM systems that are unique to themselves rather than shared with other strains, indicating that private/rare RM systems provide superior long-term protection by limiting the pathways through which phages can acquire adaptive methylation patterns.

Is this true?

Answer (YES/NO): NO